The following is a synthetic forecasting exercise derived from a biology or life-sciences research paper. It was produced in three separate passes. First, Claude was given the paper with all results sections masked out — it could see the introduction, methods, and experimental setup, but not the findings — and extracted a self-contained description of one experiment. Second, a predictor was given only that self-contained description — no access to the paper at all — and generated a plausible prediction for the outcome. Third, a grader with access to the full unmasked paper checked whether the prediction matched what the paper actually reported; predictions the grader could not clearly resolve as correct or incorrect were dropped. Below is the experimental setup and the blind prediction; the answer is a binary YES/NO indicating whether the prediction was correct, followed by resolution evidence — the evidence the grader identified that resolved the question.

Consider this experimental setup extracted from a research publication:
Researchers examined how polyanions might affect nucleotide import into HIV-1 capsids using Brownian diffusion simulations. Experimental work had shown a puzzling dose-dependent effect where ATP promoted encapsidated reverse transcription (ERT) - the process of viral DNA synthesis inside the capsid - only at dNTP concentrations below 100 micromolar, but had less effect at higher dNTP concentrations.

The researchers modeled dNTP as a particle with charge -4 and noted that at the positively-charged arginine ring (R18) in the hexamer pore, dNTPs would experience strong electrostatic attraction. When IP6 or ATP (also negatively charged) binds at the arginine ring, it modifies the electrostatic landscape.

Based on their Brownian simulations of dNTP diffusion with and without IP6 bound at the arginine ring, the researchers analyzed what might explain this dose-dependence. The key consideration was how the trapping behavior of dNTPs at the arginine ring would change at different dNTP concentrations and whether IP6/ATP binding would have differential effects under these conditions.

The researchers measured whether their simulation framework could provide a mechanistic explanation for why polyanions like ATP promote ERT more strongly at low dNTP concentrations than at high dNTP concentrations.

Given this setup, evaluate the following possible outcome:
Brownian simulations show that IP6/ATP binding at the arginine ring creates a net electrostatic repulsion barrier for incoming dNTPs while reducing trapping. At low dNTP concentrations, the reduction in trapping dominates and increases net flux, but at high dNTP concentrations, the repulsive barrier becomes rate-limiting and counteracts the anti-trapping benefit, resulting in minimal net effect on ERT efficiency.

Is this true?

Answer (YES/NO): NO